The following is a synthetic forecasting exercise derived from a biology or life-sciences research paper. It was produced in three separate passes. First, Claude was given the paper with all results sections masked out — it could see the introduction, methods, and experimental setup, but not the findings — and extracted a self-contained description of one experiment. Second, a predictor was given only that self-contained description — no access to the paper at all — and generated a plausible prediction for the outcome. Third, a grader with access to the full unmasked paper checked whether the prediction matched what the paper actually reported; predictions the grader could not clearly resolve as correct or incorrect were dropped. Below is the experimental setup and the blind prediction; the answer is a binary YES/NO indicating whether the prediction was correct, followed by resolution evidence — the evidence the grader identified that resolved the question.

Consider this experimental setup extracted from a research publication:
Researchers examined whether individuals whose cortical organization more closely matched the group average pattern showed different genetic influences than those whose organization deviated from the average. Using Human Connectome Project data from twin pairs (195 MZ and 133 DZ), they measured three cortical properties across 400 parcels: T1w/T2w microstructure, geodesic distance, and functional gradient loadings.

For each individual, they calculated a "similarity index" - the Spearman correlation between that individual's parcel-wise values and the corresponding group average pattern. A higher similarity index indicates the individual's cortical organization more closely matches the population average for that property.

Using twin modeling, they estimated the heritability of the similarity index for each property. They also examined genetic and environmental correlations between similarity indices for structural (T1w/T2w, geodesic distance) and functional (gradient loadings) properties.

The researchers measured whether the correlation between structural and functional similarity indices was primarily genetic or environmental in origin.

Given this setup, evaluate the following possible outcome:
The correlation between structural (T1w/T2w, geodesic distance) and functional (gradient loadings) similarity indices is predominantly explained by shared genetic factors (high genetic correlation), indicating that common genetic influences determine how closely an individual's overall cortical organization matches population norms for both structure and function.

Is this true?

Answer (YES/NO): NO